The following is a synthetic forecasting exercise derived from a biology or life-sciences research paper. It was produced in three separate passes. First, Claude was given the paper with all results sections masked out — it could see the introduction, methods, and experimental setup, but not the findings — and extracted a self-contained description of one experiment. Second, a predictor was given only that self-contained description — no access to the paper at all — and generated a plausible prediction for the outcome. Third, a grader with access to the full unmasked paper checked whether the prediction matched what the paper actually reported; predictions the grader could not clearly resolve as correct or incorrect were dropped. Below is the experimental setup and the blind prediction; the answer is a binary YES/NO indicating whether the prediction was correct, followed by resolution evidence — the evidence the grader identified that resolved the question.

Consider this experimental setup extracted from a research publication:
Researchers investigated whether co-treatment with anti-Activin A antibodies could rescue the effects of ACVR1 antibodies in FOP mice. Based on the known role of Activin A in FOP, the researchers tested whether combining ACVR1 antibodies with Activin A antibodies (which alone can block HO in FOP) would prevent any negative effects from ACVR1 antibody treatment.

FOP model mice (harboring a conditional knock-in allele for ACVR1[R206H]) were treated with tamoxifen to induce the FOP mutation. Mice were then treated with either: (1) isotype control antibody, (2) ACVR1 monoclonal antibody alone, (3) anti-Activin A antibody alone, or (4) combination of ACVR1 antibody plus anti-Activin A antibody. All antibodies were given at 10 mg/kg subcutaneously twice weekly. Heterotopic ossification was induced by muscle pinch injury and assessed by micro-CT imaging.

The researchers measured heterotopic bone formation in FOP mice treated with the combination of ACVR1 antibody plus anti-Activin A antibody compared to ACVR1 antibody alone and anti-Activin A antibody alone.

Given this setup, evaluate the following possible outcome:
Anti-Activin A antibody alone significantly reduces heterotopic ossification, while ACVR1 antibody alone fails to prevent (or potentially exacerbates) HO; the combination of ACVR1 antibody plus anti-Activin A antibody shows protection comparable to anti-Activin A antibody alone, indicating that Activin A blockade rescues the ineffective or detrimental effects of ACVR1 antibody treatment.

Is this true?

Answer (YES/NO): NO